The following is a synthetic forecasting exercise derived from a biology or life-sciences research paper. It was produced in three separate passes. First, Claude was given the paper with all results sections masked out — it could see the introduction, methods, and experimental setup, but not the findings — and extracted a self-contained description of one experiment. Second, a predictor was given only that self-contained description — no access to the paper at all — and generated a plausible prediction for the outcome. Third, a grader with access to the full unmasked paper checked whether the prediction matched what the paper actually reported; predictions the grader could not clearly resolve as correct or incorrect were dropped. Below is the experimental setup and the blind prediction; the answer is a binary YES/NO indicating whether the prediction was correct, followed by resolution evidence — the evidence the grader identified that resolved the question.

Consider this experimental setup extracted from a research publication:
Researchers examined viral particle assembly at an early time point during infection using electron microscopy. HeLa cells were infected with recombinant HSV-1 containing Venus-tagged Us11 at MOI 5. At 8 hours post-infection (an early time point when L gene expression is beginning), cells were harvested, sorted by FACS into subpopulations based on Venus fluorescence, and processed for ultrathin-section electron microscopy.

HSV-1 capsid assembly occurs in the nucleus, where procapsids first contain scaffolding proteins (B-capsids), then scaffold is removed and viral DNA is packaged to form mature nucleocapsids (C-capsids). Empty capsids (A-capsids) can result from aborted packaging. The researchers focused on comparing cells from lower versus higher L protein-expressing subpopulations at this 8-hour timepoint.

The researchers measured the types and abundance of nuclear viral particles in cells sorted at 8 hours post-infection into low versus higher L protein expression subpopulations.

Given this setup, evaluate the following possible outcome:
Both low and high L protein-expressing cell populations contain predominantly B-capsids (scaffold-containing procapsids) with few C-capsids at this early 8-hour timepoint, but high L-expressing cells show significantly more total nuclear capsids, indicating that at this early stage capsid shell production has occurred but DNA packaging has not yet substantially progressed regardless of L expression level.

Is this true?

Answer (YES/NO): NO